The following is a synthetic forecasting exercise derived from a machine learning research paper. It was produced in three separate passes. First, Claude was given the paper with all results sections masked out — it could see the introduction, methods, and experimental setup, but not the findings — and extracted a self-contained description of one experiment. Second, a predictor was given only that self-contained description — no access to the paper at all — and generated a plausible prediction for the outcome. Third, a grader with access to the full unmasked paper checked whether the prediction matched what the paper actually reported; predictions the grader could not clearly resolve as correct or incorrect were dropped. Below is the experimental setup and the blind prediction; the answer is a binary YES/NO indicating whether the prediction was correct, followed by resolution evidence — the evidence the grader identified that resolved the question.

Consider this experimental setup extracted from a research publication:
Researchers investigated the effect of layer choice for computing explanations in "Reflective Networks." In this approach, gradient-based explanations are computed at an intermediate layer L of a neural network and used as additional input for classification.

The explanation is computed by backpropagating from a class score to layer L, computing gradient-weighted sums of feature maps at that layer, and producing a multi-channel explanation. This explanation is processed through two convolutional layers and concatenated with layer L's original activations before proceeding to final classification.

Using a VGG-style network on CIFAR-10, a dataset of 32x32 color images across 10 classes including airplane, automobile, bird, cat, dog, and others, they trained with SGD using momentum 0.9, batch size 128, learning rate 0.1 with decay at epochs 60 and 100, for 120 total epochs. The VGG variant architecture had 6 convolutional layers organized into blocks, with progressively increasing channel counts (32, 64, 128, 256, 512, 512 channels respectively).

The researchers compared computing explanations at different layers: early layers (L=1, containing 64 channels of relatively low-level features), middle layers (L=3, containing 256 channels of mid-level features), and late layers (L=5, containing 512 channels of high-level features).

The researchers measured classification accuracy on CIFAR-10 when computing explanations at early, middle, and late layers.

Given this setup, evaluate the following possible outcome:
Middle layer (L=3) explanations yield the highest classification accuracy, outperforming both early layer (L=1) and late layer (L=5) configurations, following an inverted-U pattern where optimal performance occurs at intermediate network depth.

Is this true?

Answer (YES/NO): NO